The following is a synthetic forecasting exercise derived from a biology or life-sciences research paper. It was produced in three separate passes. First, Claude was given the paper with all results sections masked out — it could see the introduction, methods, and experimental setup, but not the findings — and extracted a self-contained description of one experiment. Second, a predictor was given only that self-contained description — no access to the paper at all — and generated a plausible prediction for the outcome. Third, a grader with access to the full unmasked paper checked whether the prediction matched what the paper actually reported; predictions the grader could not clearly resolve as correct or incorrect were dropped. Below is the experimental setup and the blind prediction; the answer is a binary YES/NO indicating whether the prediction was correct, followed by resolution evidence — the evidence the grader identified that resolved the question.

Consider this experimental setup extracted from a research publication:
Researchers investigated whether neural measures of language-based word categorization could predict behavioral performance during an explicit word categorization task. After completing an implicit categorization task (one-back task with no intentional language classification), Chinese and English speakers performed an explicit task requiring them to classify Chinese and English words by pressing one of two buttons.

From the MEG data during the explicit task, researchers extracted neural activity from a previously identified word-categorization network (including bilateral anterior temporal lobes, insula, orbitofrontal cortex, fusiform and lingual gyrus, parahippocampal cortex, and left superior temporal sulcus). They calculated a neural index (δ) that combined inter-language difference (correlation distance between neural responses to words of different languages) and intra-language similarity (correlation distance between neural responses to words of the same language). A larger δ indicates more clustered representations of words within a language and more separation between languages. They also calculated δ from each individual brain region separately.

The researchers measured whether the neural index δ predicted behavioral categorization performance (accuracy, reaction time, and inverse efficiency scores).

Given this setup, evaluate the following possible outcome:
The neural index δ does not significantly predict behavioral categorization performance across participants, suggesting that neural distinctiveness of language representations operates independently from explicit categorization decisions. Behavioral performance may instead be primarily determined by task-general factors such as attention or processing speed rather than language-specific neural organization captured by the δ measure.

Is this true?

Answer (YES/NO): NO